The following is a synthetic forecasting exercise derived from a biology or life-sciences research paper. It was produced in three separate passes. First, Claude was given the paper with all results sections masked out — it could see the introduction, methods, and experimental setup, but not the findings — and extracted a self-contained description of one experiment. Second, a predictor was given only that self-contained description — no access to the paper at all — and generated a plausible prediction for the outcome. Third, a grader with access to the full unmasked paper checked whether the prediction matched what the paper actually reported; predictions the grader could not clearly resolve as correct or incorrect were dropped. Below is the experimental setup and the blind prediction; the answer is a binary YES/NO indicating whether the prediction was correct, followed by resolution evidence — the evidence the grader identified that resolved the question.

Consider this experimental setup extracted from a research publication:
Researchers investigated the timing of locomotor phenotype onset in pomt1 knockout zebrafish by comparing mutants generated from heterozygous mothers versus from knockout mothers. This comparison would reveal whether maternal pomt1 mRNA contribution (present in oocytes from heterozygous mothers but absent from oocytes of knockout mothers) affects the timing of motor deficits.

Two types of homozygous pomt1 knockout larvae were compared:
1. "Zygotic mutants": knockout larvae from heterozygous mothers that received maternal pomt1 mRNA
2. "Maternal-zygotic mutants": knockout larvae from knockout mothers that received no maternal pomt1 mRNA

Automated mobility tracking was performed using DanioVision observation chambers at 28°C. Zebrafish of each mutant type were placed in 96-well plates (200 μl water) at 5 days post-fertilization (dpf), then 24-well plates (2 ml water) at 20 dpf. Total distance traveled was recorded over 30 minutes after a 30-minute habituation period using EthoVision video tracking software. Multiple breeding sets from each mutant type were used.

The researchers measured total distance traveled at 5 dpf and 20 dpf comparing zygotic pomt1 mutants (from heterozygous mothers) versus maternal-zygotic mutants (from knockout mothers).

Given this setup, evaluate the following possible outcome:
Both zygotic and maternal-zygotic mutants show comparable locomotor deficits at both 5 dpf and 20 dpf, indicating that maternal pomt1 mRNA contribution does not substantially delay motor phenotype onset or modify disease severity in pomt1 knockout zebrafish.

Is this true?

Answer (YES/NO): NO